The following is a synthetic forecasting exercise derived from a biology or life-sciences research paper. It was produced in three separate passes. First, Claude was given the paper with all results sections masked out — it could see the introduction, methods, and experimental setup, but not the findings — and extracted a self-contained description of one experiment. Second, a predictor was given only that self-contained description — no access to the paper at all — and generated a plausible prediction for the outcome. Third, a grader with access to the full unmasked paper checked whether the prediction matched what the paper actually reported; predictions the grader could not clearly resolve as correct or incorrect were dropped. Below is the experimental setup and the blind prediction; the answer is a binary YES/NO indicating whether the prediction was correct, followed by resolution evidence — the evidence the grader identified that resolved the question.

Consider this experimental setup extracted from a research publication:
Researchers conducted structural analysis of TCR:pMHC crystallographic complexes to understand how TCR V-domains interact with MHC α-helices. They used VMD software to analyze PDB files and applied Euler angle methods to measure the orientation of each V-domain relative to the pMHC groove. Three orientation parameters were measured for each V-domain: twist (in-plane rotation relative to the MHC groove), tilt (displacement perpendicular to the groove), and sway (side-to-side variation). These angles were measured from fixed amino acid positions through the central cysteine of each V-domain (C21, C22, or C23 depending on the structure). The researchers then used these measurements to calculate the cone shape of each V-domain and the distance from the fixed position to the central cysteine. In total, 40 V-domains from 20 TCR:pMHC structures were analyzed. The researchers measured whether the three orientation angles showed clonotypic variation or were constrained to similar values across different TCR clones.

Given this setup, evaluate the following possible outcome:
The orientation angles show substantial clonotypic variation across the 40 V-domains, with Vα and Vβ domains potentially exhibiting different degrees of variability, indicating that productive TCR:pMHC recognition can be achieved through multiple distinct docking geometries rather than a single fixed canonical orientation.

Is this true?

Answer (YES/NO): YES